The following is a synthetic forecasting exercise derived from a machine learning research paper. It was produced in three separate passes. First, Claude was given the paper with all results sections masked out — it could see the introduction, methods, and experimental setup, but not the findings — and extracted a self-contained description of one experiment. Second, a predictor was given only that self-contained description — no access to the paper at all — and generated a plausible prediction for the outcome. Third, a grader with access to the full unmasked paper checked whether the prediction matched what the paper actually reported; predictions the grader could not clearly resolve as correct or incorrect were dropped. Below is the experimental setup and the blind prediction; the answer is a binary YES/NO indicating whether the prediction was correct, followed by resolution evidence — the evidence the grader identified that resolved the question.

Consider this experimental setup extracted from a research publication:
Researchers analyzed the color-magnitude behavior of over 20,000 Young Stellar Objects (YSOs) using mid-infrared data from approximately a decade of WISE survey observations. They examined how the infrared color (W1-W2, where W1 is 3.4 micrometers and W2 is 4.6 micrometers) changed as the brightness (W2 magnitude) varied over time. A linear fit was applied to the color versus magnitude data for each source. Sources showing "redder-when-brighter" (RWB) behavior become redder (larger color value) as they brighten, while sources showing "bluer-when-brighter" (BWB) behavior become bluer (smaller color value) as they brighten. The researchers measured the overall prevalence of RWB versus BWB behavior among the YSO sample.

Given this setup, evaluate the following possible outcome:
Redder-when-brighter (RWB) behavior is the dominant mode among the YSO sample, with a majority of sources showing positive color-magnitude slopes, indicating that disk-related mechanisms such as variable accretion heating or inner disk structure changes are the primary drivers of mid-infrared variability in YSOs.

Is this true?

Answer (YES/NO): NO